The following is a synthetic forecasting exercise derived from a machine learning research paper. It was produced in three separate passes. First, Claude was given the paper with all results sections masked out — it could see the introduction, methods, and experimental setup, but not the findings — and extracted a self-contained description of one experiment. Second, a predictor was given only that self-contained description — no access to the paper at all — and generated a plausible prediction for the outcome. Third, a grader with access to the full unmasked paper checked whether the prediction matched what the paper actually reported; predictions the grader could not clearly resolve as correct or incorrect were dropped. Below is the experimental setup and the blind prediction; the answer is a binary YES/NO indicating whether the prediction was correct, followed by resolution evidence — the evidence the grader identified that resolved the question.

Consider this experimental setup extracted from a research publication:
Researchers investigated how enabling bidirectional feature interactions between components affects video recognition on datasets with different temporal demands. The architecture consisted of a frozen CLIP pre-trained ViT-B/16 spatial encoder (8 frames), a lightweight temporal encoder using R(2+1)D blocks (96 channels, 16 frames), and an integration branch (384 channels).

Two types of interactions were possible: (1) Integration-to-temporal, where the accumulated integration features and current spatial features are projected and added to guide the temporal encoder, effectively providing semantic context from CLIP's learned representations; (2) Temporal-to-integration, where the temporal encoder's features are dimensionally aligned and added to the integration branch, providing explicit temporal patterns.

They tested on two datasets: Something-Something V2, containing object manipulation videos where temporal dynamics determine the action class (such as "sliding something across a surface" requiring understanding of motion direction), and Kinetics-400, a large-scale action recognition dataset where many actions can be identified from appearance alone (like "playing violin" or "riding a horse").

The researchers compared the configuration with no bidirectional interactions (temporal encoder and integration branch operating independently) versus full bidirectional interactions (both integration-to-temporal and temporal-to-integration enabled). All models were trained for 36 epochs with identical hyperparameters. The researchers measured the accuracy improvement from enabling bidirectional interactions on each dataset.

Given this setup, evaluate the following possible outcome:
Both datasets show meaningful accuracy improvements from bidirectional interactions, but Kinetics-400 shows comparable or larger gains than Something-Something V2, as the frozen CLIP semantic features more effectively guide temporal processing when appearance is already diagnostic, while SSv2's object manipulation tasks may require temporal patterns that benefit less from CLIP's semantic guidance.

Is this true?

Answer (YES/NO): NO